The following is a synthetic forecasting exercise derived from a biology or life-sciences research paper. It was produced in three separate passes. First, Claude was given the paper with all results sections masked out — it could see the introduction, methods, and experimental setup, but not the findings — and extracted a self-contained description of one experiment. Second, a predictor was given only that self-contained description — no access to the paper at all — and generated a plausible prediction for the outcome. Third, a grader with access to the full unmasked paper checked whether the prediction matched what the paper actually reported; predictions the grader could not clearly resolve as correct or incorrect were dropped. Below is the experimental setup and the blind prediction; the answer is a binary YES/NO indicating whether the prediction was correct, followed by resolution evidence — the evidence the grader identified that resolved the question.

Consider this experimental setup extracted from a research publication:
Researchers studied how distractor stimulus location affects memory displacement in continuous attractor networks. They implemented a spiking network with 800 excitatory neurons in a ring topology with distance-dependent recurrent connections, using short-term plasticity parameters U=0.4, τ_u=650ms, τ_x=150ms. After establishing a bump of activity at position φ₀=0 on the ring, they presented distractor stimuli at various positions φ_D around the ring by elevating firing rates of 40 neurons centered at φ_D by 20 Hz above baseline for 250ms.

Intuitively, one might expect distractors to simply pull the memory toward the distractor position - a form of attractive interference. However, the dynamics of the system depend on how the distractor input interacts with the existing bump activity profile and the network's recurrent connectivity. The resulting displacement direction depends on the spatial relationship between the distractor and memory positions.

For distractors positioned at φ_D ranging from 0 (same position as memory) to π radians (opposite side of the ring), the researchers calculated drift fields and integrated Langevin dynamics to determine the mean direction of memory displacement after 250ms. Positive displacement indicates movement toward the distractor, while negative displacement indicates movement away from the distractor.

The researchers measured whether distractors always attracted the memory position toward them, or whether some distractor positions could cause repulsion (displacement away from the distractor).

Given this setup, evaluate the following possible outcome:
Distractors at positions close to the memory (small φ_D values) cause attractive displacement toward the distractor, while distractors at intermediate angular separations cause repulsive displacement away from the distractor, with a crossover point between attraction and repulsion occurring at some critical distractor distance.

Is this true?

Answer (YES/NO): NO